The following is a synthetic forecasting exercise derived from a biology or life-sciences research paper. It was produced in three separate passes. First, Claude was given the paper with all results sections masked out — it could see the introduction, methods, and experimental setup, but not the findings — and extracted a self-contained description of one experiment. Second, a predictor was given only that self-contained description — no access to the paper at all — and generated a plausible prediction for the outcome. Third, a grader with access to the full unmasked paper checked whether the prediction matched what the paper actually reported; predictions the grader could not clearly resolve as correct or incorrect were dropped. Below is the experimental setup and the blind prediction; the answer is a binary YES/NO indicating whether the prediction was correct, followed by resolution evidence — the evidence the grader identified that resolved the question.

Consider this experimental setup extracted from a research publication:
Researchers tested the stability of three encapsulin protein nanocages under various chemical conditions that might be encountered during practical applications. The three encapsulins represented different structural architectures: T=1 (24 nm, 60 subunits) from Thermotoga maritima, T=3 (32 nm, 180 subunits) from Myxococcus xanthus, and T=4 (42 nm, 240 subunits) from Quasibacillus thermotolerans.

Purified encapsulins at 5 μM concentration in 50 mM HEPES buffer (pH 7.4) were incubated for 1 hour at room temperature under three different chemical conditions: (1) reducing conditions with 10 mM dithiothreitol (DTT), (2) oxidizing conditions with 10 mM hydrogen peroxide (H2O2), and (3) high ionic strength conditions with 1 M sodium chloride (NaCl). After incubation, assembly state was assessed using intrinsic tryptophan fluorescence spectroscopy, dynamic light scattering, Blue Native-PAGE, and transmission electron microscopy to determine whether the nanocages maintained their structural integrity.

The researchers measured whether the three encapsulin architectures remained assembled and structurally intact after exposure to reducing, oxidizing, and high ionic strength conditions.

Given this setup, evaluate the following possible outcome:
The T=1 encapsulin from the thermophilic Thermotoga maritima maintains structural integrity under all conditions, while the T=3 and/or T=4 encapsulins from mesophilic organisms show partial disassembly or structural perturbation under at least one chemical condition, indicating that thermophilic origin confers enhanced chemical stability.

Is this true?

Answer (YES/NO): NO